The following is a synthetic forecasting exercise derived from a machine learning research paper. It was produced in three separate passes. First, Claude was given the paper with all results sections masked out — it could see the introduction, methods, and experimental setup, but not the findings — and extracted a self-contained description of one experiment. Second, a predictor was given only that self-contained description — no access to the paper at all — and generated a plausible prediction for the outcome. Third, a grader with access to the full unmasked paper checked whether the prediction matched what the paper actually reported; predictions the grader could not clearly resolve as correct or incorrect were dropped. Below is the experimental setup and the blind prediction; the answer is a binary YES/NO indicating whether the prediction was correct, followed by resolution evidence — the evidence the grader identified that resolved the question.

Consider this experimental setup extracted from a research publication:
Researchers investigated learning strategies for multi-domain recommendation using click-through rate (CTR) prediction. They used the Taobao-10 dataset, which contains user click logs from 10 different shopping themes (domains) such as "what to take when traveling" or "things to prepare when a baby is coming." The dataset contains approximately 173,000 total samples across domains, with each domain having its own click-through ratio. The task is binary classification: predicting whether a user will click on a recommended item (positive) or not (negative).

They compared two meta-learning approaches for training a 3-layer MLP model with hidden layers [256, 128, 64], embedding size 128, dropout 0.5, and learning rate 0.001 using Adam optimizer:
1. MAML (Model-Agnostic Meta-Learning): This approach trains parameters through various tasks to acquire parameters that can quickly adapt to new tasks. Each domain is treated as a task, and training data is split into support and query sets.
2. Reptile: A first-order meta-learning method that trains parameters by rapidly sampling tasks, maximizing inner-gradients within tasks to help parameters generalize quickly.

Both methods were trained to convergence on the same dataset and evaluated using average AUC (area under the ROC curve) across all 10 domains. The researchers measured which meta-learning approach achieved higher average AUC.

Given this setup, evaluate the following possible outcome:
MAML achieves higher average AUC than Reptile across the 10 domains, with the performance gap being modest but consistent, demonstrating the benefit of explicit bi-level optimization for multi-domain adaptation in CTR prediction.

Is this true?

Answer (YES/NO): NO